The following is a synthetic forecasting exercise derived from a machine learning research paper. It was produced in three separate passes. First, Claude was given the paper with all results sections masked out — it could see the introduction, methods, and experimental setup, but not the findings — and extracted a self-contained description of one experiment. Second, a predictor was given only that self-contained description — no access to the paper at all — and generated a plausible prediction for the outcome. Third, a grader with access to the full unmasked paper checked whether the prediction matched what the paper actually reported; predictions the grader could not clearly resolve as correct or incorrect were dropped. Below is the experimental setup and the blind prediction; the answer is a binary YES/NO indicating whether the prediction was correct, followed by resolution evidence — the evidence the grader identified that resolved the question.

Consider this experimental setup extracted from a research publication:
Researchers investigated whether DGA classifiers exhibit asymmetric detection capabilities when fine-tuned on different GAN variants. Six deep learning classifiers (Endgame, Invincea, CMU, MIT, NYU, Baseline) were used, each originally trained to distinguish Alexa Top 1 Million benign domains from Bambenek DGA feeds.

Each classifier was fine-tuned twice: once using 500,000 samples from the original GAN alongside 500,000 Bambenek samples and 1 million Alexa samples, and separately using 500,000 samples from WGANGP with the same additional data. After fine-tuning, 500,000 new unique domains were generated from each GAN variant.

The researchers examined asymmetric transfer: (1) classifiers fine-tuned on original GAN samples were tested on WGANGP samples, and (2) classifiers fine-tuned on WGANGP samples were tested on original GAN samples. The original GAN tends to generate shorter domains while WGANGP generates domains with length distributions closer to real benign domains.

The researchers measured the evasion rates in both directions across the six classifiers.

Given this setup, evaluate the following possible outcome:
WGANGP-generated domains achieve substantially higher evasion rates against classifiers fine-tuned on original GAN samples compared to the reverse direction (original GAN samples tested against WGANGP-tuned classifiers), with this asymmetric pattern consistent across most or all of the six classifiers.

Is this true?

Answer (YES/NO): YES